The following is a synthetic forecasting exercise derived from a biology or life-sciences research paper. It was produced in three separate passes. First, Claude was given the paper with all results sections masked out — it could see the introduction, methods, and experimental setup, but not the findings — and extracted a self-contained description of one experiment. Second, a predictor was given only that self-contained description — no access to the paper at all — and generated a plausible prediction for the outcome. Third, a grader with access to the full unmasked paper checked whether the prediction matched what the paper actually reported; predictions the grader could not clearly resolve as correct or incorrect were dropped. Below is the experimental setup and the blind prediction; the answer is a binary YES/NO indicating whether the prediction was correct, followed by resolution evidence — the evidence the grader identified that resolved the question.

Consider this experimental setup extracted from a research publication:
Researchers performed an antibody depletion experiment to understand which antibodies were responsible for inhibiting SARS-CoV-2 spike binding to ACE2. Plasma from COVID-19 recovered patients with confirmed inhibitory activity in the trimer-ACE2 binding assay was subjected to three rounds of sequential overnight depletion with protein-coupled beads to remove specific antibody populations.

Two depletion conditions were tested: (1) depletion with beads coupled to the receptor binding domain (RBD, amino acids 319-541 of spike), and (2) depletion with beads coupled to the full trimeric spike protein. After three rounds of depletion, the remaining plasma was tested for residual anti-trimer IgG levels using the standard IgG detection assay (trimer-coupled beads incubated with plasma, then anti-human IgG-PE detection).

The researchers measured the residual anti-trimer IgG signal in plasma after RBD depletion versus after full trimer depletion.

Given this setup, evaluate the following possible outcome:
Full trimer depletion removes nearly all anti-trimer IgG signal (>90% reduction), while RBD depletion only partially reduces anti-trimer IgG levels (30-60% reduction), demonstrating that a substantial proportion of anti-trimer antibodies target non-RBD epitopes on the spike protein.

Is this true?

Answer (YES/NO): NO